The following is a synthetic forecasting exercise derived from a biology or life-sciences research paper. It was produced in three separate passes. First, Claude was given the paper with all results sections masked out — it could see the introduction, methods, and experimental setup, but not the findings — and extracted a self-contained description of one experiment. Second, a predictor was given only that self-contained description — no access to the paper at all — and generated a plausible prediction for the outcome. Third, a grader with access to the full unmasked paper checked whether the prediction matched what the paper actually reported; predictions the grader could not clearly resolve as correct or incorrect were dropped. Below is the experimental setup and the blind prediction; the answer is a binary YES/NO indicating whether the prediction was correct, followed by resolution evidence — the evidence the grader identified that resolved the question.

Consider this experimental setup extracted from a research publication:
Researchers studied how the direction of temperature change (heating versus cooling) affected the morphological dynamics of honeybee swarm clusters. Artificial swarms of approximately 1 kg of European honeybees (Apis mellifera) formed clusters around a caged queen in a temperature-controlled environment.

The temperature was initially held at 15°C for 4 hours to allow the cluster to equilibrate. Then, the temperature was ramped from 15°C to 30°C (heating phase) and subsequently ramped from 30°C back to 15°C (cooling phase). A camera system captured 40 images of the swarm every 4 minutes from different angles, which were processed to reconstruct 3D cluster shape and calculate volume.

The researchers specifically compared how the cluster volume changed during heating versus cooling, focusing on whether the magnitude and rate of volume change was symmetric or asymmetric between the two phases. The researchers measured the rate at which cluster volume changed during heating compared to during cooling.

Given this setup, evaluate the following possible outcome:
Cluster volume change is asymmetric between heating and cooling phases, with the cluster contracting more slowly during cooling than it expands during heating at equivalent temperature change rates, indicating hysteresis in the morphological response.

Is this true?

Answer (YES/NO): NO